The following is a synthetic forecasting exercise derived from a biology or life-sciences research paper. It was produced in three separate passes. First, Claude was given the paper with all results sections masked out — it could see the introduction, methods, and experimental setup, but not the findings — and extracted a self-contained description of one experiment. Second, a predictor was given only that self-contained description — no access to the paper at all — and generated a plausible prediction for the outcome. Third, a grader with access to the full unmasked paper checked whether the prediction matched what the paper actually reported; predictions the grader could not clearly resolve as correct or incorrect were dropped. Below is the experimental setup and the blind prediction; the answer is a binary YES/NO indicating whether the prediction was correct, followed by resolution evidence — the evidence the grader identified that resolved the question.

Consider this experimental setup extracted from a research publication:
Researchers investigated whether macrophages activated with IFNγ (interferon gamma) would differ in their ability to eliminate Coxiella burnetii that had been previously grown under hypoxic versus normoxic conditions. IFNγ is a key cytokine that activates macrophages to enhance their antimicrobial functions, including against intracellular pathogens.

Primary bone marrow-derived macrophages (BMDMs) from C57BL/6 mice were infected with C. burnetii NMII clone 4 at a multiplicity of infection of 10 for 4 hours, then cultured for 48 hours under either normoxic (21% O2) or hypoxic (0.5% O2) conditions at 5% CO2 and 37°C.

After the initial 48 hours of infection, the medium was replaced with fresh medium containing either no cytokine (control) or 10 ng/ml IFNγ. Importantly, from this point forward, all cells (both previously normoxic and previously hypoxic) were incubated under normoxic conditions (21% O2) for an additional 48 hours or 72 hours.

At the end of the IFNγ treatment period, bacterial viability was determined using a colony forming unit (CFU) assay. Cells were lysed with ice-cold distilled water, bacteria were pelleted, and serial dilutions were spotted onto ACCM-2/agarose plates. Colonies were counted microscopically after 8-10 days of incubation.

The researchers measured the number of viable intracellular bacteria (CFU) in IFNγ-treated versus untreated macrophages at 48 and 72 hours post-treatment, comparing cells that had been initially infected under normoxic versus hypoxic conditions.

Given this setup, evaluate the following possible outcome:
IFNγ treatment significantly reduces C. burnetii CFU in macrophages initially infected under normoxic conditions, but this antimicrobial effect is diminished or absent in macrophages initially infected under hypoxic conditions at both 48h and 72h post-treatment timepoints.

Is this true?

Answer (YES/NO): YES